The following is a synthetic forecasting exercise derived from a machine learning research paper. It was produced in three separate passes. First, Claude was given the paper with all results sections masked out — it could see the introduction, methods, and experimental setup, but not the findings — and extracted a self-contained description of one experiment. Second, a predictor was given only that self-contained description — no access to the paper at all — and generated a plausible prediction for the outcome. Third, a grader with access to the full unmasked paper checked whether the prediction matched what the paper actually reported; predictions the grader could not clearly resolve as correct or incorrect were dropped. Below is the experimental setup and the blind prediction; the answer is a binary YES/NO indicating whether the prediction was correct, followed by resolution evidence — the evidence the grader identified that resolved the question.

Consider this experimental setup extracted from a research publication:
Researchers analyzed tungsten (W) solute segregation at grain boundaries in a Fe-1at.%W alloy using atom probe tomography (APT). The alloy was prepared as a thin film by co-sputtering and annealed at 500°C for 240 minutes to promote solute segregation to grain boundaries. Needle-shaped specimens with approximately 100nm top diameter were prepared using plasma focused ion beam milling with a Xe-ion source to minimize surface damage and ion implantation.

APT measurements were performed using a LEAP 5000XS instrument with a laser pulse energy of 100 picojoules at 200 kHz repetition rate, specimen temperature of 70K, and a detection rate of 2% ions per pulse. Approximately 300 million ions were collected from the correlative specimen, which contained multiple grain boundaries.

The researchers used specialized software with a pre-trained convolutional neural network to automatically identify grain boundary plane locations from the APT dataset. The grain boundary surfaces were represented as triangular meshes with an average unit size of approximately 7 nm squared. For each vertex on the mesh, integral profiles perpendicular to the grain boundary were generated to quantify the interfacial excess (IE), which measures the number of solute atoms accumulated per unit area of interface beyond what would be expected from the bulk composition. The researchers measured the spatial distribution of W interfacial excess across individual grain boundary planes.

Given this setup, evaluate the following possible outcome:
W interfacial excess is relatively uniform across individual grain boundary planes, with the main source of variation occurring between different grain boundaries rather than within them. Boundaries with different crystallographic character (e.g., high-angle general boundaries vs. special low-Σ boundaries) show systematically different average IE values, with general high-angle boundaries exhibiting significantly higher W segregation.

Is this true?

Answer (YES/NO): NO